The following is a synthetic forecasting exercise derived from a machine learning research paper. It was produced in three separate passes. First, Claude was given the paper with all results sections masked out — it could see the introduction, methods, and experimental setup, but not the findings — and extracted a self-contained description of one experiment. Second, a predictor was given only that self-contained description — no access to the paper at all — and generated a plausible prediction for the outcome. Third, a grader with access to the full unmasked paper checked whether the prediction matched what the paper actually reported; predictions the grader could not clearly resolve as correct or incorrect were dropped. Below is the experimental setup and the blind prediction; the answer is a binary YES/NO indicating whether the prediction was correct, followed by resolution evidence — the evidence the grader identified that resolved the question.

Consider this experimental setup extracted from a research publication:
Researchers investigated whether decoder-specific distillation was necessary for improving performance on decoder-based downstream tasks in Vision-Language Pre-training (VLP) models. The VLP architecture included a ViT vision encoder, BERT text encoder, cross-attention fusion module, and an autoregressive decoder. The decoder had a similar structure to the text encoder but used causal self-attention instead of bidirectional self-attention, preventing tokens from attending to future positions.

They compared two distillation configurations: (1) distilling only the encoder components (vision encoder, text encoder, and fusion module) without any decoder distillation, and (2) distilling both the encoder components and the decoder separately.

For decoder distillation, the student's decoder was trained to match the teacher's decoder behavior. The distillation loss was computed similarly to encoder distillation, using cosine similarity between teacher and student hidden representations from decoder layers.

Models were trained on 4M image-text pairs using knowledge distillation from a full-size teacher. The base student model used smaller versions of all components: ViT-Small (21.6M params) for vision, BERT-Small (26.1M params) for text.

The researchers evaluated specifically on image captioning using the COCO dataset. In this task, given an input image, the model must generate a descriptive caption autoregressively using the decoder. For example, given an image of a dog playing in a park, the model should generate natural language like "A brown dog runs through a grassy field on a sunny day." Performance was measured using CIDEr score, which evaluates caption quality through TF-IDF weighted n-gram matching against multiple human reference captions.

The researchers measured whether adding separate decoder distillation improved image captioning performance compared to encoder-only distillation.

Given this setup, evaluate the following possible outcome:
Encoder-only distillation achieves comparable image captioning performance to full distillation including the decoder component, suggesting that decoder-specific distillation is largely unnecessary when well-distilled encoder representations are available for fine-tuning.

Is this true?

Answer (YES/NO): NO